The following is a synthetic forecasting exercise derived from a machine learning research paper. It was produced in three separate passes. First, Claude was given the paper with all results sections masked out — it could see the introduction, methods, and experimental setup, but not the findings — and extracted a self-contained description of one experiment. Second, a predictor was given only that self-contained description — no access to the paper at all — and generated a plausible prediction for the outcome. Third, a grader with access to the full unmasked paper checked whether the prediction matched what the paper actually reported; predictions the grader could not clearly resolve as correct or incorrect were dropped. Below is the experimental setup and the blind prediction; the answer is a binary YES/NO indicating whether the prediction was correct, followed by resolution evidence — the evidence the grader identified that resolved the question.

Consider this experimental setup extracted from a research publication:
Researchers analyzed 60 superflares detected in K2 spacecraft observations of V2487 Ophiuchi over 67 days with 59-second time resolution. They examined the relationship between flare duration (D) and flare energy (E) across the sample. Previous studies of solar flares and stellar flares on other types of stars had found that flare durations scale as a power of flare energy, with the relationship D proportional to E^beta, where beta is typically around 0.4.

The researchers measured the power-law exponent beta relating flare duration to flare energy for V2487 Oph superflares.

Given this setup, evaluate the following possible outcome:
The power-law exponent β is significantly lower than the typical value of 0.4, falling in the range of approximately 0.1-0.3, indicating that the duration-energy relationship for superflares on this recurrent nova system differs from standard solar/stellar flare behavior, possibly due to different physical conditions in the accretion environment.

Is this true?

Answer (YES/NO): NO